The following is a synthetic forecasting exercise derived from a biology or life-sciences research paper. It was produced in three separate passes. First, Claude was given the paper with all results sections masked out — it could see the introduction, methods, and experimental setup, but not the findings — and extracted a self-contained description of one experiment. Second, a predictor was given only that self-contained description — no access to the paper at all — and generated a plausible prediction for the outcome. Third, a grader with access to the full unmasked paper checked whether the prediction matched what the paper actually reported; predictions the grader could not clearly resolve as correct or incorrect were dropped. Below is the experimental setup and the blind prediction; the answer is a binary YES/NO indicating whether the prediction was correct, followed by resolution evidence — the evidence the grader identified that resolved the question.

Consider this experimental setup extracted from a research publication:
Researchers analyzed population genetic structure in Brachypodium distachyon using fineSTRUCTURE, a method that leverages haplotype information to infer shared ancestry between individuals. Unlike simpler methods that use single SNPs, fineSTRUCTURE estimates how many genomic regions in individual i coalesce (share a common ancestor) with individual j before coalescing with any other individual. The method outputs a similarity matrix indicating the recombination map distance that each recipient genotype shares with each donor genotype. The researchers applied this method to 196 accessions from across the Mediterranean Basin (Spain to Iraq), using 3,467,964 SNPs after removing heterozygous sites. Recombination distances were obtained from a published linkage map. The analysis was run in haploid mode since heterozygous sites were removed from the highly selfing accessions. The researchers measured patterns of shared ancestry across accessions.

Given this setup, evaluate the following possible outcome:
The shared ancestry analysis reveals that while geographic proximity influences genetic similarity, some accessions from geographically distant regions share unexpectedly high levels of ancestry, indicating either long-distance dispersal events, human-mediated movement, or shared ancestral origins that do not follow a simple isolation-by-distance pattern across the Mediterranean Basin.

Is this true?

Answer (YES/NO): YES